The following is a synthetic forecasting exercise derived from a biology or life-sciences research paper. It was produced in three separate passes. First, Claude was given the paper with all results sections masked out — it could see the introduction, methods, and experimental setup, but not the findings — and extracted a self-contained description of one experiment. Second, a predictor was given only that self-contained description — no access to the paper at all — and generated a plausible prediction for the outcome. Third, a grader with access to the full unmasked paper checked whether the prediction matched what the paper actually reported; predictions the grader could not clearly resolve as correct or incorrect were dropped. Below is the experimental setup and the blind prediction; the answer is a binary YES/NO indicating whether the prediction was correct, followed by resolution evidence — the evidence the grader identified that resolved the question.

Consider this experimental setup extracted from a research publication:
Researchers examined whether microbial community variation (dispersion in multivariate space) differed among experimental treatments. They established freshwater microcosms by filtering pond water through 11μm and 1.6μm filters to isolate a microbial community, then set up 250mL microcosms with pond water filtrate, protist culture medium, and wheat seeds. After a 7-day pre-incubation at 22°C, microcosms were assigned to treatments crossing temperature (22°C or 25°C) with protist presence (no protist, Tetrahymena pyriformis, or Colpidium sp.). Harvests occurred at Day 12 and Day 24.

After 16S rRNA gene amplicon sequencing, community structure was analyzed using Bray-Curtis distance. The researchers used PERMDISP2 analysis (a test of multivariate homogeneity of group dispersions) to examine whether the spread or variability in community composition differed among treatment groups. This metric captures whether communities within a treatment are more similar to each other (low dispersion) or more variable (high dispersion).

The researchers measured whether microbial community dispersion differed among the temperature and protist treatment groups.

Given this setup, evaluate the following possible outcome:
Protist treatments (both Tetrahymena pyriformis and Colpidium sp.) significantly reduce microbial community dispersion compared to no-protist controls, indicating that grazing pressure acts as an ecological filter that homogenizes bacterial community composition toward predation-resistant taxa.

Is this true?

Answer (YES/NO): NO